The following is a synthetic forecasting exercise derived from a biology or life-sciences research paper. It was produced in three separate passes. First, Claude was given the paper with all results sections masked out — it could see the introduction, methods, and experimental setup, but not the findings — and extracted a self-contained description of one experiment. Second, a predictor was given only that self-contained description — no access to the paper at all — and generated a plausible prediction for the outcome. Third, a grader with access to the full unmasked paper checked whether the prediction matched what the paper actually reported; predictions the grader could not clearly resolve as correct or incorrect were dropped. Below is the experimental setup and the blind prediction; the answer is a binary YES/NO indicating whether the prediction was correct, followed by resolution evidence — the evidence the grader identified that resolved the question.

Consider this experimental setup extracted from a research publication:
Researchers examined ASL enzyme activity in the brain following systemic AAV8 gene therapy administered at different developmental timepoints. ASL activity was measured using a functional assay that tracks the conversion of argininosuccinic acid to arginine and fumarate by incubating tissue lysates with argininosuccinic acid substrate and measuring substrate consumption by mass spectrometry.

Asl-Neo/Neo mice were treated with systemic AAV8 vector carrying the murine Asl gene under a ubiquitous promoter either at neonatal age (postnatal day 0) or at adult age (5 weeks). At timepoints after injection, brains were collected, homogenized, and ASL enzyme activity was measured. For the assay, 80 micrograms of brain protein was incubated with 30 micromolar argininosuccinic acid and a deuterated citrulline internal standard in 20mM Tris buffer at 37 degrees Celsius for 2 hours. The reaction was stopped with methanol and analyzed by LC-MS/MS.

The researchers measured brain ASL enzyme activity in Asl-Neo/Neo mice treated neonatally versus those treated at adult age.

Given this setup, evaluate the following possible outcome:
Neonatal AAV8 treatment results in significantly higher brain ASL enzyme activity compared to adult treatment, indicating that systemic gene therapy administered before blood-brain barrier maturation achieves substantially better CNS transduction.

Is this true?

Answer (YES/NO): YES